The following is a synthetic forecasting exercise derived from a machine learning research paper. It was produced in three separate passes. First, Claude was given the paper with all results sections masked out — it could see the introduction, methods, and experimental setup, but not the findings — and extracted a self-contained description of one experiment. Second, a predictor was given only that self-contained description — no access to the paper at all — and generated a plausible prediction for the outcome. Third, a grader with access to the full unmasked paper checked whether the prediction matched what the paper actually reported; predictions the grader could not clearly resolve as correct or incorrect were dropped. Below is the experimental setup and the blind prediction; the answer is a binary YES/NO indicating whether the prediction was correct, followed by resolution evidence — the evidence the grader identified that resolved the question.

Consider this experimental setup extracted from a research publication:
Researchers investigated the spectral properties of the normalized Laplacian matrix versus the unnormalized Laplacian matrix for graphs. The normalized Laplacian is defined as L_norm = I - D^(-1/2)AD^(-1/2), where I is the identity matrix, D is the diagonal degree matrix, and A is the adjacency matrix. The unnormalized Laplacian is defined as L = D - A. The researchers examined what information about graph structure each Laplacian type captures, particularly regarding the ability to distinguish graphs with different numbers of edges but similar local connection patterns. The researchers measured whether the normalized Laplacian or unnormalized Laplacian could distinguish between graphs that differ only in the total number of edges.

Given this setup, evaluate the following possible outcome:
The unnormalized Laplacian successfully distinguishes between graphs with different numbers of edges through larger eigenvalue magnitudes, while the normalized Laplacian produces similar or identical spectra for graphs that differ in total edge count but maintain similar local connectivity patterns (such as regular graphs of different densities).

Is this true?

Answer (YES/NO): YES